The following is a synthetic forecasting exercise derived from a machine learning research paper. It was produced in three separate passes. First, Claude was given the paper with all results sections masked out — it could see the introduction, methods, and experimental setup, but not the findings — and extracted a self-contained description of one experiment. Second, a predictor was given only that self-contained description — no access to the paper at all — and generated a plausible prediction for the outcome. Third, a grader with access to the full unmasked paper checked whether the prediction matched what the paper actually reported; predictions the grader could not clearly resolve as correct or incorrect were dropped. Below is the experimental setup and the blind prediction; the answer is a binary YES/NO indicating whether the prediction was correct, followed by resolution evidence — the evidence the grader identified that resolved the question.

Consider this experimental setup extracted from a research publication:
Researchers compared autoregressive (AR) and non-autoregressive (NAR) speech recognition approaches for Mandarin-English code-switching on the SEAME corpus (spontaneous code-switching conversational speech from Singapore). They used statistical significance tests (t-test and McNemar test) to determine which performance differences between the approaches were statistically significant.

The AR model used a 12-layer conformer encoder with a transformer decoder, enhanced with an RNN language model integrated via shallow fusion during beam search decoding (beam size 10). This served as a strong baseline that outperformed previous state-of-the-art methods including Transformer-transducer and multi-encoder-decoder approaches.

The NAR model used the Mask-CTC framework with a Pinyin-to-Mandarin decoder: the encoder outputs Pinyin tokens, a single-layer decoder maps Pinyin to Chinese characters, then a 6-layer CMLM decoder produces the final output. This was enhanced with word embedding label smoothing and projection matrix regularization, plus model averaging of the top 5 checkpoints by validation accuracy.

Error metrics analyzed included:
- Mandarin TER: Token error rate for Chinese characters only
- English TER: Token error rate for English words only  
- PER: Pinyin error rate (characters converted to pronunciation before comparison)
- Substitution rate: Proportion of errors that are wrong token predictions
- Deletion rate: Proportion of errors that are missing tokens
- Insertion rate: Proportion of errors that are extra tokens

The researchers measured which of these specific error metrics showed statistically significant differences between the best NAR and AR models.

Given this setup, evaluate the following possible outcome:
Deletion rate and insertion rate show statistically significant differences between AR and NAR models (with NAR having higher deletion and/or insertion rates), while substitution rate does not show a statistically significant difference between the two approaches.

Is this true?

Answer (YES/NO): NO